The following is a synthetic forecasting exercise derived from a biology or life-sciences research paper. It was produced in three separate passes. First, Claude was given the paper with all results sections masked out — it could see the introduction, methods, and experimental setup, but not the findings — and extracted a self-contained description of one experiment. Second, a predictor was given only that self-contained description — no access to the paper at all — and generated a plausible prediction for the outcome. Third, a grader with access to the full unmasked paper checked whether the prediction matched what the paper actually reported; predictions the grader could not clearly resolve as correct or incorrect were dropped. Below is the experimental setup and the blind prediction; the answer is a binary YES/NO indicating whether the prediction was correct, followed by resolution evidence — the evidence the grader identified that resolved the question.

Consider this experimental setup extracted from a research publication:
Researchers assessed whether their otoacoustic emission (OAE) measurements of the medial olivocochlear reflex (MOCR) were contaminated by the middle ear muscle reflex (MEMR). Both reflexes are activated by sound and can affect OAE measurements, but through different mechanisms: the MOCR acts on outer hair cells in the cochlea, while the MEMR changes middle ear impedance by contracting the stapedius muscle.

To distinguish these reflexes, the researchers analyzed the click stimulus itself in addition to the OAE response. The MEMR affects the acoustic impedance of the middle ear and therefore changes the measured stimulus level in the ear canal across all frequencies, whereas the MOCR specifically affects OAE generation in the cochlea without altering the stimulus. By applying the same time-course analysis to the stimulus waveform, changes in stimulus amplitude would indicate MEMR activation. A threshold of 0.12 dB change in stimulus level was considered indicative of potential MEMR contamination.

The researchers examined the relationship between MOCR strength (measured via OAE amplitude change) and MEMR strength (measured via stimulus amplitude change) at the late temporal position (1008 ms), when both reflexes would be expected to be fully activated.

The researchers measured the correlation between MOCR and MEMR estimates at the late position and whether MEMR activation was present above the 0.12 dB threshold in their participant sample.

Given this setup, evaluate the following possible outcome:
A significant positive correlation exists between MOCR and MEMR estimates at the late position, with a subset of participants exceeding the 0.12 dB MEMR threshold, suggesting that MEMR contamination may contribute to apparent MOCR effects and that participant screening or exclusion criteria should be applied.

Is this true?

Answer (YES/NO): NO